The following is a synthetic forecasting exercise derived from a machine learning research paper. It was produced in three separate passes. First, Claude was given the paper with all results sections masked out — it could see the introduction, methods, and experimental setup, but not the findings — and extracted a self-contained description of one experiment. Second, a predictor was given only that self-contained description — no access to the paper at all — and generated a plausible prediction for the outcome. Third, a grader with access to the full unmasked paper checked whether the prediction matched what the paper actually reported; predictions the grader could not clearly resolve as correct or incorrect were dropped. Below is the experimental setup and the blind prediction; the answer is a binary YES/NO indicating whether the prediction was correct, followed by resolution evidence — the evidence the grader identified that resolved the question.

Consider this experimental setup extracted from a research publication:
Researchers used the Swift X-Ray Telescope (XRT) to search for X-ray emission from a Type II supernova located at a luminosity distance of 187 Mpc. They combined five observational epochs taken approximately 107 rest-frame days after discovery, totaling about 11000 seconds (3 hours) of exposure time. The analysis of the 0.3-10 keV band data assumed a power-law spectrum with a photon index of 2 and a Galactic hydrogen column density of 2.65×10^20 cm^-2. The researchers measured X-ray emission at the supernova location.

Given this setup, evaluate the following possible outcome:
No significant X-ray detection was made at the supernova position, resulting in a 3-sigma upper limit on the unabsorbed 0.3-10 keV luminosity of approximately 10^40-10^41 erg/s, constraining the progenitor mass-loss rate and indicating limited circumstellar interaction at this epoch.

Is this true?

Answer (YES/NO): NO